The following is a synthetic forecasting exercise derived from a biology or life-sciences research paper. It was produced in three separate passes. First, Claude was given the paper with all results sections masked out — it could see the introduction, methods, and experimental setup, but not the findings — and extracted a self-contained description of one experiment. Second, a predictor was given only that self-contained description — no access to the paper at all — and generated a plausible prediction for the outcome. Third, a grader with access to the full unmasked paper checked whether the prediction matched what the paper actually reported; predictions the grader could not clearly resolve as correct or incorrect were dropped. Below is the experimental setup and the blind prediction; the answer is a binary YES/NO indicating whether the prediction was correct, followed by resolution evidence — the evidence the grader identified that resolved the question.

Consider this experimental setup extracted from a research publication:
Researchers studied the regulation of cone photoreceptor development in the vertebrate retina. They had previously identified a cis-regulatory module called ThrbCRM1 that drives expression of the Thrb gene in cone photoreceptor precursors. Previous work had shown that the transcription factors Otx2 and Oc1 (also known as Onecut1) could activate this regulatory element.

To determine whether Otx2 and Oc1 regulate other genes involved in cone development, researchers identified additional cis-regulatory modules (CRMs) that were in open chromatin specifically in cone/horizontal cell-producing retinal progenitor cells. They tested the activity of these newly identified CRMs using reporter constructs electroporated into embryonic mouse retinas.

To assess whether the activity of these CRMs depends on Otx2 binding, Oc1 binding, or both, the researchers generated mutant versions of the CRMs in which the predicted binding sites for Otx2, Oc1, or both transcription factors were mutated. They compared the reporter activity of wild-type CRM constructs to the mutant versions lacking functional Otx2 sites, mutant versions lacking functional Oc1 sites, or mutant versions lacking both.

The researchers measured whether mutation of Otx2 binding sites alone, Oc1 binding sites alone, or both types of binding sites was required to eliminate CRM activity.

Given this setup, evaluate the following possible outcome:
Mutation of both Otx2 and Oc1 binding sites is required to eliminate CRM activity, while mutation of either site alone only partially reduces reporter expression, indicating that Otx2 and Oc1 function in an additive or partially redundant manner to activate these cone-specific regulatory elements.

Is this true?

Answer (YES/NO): NO